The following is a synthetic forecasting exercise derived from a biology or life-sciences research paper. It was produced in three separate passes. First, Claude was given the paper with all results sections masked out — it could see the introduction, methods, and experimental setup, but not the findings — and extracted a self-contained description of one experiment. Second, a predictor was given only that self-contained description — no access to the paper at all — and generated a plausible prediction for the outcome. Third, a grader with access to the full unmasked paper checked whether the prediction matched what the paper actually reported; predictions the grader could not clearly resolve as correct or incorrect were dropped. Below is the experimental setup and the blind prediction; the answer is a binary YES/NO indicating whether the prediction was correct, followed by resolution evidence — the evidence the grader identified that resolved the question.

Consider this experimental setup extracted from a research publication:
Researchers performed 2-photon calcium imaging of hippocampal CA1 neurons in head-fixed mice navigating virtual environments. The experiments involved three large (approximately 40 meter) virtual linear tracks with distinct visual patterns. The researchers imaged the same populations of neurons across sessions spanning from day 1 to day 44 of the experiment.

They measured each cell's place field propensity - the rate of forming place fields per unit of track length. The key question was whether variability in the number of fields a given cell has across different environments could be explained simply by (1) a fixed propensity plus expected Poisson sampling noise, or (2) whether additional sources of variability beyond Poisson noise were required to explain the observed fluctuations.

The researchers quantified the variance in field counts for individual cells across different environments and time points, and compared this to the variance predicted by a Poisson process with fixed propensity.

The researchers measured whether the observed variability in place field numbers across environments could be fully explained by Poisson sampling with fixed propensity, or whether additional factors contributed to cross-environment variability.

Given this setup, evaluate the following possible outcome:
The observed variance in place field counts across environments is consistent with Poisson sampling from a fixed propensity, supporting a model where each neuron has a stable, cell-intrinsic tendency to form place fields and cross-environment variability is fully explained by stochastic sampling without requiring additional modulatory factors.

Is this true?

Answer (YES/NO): NO